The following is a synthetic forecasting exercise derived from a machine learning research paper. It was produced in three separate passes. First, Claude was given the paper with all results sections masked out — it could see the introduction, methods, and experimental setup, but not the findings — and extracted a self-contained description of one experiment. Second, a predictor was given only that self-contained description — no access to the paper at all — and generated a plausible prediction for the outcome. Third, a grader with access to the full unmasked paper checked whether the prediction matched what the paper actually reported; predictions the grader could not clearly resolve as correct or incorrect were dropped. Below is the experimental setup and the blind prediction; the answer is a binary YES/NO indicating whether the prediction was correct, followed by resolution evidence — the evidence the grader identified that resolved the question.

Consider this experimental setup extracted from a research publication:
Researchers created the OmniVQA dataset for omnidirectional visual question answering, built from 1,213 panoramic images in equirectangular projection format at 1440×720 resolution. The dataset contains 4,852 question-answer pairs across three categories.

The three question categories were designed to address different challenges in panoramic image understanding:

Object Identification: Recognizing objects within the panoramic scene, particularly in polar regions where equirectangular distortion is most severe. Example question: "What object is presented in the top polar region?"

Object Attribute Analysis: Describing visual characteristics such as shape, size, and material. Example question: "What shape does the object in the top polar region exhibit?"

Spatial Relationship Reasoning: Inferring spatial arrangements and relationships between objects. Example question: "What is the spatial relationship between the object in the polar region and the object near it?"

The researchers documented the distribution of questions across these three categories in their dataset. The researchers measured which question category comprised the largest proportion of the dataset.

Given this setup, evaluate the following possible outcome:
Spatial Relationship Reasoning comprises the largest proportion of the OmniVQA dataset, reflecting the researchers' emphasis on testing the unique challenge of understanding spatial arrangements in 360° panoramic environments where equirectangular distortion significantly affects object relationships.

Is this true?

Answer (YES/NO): YES